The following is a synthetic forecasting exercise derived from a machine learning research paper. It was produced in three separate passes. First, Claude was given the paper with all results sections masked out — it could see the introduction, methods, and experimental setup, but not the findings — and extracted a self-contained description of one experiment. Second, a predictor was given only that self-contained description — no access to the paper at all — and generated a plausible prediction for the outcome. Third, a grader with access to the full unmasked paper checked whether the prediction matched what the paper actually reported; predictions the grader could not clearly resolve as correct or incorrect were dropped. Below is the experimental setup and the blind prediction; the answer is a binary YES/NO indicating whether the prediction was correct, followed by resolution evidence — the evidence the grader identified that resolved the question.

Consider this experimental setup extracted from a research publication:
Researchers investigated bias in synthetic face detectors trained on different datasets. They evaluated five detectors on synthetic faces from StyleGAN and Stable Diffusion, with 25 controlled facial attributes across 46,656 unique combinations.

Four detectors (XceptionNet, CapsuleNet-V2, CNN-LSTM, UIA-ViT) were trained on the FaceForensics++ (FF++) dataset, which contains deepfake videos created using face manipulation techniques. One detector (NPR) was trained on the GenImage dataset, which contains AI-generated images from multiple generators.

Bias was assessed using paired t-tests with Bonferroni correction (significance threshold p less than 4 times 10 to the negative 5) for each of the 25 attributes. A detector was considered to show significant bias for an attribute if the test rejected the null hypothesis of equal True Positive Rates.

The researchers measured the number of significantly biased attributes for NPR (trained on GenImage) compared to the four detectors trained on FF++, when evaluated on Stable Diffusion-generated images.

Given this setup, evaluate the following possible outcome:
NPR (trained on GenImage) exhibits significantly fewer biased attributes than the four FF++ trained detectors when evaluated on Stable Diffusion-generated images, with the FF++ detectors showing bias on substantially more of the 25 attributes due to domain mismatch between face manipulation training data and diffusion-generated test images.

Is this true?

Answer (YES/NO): NO